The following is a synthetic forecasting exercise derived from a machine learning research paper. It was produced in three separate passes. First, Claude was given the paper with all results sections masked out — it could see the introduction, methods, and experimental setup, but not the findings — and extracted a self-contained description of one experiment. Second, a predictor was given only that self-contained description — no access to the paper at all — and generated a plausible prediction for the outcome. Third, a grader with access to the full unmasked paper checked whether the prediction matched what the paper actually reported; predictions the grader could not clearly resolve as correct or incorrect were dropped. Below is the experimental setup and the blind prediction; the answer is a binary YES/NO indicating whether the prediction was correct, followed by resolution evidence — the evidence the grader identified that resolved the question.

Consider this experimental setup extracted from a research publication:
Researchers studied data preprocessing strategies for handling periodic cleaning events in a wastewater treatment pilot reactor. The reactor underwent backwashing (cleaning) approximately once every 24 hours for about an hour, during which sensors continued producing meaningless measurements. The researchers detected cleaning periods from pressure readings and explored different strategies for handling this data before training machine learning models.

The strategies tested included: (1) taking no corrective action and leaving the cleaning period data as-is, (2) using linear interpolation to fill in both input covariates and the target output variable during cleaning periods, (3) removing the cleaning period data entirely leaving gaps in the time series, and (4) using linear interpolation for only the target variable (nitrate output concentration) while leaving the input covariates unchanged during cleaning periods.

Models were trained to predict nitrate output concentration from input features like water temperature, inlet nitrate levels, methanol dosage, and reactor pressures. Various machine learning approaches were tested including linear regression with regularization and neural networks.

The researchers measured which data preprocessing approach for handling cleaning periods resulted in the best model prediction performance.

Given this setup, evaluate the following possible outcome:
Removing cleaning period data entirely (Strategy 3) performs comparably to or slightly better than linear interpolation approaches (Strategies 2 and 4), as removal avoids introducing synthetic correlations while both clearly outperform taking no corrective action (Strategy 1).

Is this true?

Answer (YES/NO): NO